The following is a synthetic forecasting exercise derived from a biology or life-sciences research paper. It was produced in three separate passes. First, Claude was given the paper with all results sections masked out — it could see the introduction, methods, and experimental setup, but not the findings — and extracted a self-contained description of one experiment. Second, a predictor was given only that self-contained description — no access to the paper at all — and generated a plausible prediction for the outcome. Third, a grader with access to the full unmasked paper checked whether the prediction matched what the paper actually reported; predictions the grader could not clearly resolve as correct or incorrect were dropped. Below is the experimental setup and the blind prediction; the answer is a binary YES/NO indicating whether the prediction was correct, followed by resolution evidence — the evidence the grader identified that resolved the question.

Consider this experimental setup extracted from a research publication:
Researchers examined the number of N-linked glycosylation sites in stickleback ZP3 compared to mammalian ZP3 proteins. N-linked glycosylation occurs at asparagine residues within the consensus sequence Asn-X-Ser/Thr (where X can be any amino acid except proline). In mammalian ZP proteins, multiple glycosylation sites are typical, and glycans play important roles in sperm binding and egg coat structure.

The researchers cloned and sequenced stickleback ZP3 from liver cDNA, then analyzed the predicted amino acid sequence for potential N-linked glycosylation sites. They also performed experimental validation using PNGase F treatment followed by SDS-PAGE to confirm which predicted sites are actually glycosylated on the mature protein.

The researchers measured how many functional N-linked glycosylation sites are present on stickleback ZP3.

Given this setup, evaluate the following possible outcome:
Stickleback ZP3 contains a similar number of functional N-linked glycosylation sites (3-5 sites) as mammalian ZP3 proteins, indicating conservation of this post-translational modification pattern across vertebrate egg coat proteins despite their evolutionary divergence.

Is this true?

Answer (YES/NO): NO